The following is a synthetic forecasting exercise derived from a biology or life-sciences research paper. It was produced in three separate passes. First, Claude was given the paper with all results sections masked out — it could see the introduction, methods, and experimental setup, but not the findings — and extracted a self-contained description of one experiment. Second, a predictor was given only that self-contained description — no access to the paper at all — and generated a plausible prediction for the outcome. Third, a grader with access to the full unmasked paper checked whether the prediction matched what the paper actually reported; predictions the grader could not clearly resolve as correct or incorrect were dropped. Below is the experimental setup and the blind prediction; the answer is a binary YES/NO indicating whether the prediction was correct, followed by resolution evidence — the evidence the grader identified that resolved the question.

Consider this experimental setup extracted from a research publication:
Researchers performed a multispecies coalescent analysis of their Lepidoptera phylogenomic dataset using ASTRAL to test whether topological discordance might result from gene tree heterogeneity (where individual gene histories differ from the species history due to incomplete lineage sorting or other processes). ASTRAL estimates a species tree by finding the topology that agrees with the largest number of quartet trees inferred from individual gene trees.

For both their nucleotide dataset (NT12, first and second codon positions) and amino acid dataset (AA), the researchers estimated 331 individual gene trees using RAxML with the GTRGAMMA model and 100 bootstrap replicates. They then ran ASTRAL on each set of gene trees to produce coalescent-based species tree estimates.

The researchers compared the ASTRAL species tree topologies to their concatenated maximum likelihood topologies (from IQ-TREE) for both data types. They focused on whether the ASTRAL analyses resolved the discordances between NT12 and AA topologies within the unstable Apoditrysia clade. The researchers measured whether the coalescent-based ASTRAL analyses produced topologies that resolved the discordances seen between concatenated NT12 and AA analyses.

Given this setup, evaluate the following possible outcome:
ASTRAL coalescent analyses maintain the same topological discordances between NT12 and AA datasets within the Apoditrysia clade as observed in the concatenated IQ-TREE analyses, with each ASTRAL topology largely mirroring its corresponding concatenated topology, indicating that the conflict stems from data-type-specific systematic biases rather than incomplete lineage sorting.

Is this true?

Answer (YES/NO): NO